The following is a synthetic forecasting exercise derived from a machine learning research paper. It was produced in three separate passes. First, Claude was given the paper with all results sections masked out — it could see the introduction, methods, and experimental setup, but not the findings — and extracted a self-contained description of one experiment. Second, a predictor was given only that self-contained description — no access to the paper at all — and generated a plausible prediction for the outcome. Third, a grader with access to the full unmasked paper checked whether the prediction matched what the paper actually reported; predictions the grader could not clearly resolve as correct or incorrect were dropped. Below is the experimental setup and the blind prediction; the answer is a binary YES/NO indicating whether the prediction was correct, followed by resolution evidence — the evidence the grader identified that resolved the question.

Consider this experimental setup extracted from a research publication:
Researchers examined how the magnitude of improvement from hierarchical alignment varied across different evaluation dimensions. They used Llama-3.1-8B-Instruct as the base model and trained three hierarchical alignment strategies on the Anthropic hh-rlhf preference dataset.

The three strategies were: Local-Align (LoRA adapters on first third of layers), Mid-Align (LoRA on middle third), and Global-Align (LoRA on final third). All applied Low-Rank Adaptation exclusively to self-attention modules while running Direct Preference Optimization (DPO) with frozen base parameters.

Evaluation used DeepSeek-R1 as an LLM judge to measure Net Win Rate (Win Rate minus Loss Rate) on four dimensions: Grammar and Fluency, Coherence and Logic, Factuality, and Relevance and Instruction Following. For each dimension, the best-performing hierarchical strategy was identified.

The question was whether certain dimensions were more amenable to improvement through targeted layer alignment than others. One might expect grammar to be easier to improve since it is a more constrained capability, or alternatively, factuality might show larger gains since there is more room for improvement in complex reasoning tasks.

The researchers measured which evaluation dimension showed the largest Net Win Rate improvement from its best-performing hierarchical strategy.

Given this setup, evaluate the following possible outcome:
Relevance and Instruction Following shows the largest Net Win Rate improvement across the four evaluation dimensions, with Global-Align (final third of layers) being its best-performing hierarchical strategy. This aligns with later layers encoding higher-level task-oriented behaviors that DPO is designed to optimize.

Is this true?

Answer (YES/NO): NO